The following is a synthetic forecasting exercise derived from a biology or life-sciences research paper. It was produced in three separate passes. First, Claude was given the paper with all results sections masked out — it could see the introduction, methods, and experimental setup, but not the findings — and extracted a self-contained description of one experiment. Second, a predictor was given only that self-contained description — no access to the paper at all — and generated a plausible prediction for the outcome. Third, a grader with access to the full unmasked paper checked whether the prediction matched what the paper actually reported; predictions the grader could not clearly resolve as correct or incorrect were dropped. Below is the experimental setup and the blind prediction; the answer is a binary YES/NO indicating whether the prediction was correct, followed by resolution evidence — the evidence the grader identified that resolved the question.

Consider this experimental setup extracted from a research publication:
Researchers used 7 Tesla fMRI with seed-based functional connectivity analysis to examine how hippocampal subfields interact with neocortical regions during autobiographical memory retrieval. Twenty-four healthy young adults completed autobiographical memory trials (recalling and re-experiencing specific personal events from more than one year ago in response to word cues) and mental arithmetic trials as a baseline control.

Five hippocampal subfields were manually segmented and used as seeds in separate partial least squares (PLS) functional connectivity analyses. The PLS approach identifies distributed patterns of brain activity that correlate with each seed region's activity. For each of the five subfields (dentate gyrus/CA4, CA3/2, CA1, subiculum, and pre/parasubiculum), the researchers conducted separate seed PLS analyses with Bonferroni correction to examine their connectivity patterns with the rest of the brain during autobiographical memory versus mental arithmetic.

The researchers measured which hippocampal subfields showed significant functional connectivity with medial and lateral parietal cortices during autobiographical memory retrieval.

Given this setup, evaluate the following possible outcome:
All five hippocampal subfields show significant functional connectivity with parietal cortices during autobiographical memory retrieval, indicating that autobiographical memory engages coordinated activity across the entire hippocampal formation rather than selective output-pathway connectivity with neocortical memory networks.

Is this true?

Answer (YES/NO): NO